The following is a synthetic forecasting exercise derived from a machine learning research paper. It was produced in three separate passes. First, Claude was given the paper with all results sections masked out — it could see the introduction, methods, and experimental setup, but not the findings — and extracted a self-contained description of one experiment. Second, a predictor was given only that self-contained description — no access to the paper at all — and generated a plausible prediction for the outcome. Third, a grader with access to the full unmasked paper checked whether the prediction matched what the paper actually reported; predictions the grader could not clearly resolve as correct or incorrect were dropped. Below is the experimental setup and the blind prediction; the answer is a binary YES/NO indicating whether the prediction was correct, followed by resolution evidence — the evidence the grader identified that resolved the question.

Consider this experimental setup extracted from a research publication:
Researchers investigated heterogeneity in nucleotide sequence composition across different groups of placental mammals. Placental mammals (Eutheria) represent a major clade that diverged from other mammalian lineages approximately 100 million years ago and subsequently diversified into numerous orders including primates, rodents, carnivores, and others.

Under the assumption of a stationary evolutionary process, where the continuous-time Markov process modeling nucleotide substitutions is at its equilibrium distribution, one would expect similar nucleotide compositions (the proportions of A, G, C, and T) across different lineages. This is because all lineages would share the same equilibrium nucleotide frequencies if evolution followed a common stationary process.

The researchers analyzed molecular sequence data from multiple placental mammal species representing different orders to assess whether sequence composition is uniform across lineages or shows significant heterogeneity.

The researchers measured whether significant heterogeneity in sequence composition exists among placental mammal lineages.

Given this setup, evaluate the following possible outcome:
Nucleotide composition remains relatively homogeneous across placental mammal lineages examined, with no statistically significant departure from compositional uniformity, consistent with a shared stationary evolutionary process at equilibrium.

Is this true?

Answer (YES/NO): NO